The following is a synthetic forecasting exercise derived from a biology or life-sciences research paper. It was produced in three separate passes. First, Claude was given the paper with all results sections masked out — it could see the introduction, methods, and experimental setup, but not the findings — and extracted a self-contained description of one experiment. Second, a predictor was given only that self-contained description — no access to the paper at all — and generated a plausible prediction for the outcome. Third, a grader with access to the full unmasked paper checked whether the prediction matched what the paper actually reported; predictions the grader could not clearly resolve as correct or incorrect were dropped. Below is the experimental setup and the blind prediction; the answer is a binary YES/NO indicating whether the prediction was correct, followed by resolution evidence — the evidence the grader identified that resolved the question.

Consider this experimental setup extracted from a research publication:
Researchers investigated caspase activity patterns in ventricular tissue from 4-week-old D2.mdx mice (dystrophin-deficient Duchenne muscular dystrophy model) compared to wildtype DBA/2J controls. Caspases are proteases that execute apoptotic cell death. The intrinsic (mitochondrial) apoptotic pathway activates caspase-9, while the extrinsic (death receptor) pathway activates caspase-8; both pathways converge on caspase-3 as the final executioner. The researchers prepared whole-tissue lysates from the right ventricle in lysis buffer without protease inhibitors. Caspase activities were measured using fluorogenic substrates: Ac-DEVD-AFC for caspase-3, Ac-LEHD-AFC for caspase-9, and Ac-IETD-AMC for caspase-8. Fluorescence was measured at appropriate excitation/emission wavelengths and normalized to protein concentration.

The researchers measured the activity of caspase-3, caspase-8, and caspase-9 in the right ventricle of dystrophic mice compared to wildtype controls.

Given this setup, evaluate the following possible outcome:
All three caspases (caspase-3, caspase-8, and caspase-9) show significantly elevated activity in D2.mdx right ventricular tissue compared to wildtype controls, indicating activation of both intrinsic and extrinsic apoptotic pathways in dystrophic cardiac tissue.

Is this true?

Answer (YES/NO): NO